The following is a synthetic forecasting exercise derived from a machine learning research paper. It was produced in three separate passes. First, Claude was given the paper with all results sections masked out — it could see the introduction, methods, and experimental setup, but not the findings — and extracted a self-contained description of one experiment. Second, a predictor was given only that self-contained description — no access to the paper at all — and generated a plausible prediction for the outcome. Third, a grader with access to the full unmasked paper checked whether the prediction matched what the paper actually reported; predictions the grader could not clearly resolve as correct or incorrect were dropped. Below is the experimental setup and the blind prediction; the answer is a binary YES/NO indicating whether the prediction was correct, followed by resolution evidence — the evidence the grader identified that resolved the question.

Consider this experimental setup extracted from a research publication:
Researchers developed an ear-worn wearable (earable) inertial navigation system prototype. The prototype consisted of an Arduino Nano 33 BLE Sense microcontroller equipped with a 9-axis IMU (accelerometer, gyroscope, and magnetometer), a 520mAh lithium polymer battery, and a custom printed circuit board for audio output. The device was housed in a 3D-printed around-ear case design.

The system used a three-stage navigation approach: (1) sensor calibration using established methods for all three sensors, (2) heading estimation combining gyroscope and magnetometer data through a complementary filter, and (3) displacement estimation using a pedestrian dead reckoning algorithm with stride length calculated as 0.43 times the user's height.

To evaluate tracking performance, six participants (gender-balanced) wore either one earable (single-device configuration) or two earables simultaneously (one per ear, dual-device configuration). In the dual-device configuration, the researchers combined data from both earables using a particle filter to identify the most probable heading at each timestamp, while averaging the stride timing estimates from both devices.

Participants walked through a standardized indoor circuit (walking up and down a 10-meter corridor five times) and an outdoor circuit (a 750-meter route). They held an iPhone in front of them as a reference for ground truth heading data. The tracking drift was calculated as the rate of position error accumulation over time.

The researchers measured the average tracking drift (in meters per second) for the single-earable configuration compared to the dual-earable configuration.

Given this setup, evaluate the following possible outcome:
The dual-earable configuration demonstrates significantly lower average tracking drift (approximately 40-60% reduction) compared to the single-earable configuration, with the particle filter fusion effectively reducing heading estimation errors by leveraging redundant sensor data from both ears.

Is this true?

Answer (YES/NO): NO